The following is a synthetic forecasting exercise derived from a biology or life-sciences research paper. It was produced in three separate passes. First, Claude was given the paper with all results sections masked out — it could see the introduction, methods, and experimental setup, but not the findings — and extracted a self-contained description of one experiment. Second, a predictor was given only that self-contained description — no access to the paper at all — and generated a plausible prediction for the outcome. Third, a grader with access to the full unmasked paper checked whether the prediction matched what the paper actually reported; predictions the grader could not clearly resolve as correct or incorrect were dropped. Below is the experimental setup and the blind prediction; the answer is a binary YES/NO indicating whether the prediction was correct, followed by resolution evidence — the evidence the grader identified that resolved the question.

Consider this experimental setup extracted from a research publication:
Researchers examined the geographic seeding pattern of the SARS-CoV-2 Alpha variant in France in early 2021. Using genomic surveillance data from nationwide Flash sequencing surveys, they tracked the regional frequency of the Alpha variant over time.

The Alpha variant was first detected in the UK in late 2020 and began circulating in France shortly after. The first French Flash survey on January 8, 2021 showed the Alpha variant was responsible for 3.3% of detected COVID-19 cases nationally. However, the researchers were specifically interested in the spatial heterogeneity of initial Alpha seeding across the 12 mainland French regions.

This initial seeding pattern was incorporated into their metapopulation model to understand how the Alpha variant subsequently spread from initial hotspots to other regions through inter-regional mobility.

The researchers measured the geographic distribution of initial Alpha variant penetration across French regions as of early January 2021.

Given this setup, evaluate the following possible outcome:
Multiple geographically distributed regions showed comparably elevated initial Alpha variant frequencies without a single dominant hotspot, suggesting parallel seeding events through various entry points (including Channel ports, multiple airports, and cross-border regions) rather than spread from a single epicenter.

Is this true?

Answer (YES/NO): NO